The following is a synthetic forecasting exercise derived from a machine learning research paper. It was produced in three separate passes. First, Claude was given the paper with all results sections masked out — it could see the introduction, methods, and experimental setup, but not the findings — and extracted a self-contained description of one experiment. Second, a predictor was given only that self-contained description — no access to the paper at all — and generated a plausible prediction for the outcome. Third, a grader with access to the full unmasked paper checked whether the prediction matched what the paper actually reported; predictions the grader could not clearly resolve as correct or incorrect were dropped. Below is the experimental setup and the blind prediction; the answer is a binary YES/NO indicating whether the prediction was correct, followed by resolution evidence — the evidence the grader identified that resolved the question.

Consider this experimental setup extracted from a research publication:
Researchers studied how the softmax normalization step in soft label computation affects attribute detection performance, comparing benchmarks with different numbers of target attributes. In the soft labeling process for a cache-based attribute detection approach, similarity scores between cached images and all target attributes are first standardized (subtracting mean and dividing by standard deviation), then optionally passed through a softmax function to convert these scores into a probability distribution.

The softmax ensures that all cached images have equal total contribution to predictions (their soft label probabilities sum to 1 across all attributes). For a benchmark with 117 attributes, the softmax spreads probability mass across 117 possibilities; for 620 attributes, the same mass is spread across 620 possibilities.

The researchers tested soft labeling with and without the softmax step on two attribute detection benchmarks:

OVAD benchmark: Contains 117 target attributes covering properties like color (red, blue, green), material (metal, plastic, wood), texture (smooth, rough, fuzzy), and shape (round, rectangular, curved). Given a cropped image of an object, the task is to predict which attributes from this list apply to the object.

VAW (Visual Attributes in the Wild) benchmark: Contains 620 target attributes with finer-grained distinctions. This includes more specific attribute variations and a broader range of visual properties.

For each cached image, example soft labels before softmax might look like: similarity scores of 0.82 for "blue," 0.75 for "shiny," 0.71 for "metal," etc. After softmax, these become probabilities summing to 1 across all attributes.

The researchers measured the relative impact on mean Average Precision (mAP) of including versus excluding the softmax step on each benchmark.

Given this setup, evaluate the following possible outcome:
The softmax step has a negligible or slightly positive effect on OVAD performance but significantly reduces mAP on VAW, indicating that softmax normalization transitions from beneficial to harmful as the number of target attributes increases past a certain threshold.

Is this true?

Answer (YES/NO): NO